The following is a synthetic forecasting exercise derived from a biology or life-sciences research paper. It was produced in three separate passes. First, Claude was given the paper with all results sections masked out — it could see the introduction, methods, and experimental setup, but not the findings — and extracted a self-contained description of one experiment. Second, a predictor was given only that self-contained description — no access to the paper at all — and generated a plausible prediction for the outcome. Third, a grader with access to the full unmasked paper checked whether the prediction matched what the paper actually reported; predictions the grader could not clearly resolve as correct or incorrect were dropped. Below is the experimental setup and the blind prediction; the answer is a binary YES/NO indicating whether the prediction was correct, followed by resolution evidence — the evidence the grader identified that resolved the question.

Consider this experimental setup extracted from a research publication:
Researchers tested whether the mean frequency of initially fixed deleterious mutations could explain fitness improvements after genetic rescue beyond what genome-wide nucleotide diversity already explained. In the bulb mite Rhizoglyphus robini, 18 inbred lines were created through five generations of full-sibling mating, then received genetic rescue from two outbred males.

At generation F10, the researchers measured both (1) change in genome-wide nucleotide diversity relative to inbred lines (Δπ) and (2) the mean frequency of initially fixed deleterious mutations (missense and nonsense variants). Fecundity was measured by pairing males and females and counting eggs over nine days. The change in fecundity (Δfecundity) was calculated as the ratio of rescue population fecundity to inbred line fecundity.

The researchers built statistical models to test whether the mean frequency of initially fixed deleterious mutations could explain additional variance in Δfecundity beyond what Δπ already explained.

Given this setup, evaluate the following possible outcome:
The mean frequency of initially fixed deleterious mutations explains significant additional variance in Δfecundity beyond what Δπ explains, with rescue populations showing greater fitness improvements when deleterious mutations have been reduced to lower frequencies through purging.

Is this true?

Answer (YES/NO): NO